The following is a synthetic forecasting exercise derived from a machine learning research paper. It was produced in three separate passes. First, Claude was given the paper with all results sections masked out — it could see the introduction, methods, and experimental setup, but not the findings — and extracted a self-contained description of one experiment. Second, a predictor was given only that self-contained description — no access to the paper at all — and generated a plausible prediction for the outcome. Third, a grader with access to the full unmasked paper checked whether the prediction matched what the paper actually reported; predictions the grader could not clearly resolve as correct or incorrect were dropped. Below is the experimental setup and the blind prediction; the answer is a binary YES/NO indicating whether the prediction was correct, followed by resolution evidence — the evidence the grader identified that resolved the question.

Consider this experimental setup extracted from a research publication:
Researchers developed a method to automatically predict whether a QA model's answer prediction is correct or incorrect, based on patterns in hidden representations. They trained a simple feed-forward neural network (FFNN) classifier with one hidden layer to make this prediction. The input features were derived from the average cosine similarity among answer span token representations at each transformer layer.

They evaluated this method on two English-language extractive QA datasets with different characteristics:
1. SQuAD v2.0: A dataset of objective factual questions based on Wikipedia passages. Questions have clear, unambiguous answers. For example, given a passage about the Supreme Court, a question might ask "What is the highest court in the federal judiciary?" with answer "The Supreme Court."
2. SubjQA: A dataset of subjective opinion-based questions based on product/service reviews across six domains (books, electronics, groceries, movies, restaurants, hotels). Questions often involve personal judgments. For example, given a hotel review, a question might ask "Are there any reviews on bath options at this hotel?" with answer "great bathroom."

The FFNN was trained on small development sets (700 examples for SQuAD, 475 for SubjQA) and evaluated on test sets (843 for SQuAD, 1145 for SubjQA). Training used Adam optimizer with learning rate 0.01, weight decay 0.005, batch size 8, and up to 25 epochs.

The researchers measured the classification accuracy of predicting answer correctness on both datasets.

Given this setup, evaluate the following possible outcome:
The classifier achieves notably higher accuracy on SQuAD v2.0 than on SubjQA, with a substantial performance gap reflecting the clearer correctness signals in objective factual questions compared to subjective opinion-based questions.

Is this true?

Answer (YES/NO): NO